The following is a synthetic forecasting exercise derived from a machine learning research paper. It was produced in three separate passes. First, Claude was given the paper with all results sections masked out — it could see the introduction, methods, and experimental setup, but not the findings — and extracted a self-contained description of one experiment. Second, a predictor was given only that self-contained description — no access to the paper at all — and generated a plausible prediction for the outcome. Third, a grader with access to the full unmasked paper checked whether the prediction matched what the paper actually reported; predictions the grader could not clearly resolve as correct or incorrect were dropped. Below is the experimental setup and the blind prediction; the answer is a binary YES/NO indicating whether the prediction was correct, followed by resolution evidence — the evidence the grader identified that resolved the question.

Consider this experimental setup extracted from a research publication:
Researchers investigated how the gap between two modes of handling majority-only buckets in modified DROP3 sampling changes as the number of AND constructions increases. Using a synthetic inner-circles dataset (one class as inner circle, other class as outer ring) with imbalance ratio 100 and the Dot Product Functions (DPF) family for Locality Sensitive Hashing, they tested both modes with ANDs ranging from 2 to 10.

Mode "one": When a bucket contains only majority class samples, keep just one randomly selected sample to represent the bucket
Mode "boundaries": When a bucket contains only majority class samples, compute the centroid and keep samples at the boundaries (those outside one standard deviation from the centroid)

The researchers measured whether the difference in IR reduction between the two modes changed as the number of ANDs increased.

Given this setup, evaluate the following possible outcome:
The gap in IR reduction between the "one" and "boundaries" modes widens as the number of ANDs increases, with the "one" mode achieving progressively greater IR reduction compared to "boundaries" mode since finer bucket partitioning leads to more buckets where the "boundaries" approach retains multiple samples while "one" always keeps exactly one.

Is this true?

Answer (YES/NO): NO